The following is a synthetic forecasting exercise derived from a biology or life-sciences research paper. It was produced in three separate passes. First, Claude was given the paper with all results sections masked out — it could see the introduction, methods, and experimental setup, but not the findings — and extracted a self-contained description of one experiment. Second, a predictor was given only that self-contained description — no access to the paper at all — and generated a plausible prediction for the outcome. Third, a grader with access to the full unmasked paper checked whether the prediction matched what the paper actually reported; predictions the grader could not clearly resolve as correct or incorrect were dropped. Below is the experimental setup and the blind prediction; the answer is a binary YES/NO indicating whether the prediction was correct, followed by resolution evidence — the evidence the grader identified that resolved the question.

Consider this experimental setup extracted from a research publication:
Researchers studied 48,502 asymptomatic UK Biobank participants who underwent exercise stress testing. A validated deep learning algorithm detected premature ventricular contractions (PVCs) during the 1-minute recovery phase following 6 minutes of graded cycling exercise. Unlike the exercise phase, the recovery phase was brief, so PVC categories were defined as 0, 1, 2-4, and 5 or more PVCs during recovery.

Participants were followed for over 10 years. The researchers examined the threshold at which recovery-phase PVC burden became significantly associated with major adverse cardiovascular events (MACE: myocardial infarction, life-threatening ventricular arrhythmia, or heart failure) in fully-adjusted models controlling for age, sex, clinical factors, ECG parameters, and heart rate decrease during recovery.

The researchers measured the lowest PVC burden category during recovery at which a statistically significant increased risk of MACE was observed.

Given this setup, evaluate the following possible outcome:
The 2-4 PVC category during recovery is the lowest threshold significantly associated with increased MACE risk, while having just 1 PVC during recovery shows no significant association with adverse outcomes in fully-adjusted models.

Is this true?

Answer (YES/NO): NO